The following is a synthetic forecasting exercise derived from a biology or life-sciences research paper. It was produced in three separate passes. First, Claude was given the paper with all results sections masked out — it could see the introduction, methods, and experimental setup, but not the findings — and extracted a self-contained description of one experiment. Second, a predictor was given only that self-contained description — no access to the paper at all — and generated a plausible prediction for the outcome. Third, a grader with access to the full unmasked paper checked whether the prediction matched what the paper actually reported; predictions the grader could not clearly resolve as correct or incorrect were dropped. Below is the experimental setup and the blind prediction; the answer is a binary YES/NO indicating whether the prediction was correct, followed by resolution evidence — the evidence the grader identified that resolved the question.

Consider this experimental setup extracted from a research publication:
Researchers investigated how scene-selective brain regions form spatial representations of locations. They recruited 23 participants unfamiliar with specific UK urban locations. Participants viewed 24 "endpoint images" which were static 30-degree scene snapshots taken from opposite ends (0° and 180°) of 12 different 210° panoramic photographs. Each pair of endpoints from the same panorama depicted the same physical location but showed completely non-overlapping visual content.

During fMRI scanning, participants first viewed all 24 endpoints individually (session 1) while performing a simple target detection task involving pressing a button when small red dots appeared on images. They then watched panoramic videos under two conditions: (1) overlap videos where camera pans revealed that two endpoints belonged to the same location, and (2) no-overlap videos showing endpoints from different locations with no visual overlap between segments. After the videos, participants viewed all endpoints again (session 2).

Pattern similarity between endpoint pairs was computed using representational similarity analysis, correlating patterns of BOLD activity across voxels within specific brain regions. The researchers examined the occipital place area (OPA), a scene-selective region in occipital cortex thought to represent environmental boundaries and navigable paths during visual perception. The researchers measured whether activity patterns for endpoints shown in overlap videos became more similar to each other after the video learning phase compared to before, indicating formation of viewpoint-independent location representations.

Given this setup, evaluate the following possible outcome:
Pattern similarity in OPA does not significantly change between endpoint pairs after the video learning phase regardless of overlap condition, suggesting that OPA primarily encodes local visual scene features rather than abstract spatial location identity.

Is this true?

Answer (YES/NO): YES